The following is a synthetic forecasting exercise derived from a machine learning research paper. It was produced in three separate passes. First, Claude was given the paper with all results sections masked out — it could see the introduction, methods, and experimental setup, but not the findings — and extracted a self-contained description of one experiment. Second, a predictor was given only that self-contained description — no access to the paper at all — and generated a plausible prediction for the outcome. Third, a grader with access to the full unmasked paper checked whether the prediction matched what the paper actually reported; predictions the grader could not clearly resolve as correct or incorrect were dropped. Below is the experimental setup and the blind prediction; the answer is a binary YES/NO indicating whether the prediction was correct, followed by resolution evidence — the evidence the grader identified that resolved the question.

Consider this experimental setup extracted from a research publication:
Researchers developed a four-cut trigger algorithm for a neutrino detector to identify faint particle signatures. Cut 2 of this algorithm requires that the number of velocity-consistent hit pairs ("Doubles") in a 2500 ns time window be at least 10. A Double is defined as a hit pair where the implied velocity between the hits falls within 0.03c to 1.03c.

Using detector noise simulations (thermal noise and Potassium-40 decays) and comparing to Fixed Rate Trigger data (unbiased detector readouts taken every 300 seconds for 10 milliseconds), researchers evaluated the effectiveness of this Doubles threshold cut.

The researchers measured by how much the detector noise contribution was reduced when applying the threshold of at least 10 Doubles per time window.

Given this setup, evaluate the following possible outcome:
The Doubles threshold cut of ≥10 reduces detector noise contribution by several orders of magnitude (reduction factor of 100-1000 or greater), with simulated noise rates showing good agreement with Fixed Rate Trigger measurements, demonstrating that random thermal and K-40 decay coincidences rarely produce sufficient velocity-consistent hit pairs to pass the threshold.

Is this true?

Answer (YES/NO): NO